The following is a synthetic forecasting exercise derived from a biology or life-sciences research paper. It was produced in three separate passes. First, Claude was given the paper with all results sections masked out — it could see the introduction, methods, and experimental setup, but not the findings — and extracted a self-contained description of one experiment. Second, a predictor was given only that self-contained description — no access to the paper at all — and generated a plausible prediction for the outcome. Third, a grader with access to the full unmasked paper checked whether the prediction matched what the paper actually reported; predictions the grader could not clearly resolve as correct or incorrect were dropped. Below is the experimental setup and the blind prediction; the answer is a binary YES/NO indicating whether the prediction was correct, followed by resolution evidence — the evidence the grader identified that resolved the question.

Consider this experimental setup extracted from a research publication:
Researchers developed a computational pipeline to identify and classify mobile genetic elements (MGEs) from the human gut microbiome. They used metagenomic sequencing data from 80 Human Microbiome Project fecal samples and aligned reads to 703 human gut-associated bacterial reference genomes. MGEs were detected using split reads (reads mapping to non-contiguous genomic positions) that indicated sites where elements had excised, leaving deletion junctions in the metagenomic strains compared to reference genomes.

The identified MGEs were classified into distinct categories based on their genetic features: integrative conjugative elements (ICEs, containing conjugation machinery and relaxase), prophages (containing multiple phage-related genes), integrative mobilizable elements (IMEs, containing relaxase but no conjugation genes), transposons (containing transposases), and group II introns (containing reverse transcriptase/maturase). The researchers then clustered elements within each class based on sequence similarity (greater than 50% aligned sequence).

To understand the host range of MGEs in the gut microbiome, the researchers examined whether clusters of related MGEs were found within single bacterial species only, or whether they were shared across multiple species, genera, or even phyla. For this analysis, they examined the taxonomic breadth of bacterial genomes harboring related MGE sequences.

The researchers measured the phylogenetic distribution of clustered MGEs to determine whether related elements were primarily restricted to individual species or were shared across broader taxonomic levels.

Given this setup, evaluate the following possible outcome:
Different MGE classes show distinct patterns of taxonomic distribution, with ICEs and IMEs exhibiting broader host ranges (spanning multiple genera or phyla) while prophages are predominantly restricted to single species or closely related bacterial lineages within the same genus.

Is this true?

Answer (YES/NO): NO